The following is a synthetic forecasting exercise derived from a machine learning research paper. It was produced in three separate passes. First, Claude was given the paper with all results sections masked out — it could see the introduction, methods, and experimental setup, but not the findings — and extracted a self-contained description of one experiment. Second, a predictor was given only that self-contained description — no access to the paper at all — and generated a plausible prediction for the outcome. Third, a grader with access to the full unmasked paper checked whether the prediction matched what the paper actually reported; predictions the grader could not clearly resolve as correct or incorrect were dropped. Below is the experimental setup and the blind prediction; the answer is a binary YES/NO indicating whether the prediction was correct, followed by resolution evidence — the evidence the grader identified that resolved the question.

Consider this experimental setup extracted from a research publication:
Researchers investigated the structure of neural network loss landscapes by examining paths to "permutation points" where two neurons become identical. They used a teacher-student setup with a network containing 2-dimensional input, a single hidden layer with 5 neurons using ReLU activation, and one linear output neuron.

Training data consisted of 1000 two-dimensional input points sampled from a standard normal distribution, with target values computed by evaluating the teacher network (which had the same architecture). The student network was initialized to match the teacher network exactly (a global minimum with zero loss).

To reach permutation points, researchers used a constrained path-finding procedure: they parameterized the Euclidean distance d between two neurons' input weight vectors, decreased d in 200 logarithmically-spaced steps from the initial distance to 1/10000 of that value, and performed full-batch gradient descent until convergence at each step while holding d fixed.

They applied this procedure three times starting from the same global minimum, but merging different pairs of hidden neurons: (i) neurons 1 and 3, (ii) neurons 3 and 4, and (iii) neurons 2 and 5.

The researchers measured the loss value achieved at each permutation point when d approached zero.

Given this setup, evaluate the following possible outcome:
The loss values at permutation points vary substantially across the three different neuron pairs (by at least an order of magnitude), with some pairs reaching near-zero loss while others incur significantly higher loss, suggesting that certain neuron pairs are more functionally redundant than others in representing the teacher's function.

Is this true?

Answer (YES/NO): NO